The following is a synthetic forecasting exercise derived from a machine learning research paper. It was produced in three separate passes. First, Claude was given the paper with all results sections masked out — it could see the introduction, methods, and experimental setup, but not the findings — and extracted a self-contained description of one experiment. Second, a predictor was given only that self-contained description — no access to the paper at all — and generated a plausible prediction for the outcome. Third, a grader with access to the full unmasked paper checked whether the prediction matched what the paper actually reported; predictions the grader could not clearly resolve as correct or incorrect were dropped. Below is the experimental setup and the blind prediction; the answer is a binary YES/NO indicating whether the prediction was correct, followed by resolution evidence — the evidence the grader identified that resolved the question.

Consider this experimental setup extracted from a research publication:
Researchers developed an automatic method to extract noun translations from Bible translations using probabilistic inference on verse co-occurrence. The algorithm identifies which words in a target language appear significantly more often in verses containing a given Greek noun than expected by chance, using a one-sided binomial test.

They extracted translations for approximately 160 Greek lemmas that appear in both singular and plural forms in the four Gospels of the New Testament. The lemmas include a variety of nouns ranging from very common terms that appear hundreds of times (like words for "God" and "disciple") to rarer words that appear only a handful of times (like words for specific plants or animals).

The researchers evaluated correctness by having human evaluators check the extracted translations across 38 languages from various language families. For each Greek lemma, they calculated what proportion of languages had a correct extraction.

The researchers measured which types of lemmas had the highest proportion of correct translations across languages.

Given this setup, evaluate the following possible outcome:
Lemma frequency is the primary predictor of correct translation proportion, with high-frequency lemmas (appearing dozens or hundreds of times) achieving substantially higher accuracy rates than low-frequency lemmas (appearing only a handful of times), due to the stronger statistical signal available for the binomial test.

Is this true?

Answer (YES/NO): NO